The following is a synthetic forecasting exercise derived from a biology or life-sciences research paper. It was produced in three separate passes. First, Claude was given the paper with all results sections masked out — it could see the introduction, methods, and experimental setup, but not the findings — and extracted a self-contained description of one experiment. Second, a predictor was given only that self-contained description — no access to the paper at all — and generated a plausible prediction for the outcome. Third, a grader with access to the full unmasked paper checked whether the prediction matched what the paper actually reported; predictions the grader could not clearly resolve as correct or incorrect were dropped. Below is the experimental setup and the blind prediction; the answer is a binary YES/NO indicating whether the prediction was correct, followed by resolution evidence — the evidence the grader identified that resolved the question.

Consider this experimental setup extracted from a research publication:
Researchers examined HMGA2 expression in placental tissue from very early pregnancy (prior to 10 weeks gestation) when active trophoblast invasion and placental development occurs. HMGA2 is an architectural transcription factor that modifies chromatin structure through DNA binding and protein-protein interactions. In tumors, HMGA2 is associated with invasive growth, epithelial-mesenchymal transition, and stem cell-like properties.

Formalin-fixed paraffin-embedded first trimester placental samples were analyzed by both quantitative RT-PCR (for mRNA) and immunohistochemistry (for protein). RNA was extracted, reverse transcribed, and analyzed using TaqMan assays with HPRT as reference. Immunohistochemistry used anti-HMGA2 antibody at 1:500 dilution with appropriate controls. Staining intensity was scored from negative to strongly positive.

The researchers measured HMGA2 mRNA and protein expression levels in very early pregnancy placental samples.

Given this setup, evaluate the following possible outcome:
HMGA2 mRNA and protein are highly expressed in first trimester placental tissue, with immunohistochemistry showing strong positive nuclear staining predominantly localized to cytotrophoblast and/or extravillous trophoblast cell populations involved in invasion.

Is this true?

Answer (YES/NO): NO